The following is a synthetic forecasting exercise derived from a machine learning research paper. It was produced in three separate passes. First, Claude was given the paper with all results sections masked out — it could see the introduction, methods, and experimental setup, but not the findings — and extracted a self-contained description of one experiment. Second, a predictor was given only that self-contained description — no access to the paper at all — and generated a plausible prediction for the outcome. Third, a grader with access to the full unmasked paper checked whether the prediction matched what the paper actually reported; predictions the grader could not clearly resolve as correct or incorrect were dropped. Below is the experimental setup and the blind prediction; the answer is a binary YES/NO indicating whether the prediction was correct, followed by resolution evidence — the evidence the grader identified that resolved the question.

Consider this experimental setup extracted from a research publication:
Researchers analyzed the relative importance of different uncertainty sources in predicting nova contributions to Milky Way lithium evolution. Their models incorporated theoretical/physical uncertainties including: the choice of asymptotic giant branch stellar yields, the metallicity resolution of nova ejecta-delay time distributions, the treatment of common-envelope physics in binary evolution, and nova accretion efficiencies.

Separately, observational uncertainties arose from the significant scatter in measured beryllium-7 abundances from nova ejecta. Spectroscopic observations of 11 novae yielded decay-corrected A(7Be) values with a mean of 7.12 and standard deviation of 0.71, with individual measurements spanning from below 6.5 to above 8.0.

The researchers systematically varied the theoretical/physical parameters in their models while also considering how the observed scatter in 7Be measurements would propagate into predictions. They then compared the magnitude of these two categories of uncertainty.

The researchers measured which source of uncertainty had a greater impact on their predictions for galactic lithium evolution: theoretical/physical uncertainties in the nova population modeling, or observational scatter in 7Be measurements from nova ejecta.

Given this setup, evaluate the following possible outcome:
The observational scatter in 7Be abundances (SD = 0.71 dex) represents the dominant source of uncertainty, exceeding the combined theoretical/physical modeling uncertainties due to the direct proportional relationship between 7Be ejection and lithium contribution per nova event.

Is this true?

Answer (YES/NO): YES